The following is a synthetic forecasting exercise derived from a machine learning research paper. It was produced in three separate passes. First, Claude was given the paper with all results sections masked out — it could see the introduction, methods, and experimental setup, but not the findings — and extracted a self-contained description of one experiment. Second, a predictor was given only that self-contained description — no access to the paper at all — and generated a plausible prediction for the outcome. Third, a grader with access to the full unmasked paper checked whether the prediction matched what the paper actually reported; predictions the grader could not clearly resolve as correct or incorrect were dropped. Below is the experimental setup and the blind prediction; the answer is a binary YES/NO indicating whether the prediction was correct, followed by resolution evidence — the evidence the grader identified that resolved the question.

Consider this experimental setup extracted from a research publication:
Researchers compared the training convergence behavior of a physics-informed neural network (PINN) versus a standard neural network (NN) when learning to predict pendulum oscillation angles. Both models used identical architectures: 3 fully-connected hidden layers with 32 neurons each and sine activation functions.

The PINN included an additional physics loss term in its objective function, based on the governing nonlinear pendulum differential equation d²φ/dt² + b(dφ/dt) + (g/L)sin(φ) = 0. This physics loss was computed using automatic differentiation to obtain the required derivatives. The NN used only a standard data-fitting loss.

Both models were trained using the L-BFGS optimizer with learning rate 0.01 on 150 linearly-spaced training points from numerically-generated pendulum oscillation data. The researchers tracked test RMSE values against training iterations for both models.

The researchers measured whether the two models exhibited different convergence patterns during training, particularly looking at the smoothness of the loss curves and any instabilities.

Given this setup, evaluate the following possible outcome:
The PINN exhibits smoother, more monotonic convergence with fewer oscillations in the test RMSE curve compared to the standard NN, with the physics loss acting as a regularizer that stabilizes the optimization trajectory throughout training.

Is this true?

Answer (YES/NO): NO